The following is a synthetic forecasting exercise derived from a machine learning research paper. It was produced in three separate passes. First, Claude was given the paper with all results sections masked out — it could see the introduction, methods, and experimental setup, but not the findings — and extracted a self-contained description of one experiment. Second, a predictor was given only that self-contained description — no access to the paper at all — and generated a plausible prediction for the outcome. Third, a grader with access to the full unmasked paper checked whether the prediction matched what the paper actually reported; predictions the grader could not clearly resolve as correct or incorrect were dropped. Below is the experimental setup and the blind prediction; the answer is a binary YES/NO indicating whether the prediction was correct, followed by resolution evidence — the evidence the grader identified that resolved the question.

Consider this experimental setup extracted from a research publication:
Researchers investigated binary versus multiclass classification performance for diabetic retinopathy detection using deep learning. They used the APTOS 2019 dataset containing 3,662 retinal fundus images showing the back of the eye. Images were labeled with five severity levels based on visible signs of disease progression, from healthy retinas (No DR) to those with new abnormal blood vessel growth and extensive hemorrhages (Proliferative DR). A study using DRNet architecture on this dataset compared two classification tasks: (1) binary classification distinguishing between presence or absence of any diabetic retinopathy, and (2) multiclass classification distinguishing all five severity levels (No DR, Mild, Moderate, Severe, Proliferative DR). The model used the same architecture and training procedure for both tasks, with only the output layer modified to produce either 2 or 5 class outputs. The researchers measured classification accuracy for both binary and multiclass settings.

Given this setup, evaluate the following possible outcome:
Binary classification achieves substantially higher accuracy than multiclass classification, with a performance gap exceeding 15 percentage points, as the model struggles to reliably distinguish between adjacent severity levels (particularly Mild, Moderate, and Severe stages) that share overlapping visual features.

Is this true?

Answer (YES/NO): NO